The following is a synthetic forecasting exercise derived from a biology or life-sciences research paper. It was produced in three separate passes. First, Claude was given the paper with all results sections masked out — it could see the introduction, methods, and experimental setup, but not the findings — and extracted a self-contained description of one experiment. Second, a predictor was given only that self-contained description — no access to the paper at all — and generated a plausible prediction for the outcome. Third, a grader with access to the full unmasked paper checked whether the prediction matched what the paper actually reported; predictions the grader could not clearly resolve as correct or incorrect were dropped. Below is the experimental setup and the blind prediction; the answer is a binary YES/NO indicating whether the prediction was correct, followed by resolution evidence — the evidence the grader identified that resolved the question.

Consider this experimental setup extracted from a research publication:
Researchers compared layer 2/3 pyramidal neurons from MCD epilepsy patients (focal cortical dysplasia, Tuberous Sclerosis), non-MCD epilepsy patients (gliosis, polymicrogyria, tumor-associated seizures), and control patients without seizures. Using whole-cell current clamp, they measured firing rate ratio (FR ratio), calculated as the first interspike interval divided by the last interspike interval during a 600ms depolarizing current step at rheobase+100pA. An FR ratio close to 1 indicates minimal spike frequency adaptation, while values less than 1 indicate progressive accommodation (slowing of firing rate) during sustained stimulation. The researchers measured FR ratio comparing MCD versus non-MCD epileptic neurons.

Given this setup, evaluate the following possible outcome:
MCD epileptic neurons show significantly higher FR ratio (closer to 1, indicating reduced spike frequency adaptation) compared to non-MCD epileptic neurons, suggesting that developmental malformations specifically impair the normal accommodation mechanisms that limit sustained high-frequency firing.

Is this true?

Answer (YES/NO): NO